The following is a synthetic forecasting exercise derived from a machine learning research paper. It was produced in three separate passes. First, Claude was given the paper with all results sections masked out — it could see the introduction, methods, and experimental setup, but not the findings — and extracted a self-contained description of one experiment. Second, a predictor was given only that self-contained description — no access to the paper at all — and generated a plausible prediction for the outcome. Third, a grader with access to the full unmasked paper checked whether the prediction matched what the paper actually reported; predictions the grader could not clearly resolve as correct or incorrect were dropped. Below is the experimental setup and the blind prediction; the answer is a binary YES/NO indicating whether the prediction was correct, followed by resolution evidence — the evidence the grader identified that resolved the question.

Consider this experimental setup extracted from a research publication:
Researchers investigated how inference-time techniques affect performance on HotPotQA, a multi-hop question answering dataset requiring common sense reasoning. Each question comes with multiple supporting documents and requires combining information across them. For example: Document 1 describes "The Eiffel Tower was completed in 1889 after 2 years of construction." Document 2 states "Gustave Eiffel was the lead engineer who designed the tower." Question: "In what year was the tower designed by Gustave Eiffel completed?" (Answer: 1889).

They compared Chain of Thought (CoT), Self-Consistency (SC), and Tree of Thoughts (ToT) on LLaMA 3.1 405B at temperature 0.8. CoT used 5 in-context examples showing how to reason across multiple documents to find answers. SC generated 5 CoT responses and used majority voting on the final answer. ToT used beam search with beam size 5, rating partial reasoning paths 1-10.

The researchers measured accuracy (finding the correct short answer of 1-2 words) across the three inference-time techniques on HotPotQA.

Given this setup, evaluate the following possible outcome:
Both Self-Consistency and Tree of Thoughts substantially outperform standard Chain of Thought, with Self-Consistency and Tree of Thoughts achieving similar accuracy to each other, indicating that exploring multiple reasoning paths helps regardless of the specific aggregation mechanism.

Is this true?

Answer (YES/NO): NO